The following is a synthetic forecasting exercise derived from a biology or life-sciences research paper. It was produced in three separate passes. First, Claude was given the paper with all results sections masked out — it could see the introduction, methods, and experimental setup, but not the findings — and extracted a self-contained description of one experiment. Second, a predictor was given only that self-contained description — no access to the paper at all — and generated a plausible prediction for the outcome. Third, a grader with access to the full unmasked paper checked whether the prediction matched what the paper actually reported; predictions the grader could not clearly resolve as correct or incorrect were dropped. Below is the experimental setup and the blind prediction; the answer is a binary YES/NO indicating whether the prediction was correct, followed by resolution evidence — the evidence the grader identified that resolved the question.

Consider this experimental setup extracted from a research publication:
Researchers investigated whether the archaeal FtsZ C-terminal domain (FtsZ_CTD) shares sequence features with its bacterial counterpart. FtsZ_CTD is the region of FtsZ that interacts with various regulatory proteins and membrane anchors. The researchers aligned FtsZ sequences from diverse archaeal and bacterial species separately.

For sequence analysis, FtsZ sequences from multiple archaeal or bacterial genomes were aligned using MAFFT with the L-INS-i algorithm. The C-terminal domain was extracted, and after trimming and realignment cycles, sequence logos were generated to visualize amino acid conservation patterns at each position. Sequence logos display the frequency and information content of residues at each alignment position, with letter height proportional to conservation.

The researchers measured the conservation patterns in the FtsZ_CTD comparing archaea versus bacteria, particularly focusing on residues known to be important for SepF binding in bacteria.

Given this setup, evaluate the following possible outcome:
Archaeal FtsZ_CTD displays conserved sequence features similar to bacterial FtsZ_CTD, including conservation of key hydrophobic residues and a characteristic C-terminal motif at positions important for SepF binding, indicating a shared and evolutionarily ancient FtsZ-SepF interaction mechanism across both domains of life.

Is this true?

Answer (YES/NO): NO